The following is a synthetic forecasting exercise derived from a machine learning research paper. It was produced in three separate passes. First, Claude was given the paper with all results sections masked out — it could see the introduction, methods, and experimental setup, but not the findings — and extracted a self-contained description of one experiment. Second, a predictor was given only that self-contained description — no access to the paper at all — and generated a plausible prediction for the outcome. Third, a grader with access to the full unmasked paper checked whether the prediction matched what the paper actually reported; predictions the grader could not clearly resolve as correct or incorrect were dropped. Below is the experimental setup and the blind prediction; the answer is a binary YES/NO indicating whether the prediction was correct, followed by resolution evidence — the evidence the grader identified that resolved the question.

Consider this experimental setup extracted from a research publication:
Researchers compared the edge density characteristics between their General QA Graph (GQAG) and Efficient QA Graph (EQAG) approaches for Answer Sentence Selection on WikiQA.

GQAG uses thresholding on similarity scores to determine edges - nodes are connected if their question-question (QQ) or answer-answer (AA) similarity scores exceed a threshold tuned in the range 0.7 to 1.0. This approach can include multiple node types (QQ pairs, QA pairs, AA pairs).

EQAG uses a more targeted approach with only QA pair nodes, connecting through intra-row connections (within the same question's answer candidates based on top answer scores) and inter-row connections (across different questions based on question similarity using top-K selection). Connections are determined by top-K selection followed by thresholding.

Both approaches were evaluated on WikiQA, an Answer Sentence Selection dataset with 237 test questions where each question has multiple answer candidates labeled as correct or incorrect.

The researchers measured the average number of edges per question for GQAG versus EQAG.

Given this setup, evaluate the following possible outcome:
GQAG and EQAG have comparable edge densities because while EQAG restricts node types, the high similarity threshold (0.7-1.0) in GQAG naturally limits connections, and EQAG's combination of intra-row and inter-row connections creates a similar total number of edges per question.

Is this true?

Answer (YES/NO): NO